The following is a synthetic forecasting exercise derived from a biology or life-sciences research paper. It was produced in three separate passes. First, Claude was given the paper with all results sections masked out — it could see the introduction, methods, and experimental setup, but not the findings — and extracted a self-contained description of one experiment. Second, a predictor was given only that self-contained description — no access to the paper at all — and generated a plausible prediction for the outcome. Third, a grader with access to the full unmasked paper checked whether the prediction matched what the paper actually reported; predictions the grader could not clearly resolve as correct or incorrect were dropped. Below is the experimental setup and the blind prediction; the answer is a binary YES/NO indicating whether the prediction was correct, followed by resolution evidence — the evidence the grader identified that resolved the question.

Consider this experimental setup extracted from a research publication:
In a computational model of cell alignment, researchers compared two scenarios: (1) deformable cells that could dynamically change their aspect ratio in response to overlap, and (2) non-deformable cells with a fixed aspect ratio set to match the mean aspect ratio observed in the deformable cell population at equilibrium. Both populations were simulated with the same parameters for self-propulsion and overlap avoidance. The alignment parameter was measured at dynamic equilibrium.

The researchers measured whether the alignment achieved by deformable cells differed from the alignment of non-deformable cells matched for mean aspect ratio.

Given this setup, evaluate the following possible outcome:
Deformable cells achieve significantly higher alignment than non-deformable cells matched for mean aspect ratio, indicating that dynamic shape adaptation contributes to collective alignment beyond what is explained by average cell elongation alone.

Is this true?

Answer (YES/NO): YES